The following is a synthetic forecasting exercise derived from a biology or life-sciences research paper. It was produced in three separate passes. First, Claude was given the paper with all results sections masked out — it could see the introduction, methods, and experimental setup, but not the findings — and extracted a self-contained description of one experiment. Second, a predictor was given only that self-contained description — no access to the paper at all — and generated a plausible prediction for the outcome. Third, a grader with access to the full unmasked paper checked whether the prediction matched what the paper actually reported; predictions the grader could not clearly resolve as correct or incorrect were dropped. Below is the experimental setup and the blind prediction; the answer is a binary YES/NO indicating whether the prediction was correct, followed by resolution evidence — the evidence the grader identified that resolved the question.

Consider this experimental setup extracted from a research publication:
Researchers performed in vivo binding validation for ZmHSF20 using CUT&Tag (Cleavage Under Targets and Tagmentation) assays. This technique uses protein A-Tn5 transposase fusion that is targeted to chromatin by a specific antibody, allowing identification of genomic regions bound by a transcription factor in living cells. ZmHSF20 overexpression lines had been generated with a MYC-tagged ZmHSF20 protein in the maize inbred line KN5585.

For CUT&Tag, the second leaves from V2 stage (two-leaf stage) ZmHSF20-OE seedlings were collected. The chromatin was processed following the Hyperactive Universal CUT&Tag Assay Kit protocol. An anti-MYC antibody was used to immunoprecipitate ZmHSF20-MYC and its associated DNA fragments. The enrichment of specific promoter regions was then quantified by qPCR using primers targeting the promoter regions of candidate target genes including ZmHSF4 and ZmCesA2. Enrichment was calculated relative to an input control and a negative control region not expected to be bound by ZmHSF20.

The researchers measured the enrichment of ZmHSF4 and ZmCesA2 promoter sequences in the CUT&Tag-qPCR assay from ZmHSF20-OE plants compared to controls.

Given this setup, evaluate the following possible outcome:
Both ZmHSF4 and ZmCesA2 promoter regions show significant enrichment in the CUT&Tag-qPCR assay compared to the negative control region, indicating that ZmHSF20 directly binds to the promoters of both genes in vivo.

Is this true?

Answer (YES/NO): YES